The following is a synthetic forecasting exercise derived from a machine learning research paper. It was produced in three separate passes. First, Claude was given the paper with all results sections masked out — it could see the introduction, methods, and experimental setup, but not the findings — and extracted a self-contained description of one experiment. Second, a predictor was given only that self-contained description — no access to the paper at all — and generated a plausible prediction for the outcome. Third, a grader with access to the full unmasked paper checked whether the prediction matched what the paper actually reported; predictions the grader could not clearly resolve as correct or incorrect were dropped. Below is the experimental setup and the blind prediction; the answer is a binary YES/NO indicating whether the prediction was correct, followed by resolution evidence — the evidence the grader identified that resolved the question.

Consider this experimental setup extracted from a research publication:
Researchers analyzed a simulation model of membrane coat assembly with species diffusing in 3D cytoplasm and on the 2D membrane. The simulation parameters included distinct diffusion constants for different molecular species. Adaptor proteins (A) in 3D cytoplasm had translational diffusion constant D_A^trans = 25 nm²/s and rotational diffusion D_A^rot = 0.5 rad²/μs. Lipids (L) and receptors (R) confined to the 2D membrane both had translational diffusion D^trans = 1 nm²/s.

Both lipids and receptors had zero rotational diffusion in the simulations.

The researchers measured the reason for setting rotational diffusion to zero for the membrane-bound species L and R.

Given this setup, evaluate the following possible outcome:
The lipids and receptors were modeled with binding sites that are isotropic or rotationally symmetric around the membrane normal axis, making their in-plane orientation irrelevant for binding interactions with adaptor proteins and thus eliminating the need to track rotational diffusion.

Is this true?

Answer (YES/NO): YES